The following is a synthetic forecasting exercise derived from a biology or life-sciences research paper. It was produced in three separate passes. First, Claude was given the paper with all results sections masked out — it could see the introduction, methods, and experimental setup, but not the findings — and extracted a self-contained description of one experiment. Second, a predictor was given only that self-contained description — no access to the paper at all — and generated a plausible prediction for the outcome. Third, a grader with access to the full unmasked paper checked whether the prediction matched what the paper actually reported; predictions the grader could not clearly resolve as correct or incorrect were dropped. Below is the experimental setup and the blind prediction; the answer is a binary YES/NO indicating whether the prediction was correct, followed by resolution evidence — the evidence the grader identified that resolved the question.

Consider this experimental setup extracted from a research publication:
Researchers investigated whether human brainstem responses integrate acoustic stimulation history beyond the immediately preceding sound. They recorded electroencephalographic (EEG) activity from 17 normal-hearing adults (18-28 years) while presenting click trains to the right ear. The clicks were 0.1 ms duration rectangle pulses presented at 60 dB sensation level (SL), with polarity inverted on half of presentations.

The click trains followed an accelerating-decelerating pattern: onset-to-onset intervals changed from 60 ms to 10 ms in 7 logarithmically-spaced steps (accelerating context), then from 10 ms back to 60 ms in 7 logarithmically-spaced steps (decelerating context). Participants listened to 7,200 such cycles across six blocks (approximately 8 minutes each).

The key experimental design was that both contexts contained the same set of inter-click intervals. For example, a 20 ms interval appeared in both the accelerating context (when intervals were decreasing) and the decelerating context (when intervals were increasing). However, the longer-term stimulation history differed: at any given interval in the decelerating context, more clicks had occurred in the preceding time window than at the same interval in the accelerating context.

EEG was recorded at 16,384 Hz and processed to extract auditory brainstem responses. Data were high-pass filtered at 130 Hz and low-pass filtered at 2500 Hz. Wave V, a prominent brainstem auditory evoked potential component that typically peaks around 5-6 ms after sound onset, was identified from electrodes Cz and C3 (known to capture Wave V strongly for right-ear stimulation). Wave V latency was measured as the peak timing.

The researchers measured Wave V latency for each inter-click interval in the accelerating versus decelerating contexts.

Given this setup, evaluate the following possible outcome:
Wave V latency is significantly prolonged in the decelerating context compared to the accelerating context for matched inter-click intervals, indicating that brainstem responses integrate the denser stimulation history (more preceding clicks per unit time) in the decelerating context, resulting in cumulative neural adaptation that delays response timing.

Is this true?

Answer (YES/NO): YES